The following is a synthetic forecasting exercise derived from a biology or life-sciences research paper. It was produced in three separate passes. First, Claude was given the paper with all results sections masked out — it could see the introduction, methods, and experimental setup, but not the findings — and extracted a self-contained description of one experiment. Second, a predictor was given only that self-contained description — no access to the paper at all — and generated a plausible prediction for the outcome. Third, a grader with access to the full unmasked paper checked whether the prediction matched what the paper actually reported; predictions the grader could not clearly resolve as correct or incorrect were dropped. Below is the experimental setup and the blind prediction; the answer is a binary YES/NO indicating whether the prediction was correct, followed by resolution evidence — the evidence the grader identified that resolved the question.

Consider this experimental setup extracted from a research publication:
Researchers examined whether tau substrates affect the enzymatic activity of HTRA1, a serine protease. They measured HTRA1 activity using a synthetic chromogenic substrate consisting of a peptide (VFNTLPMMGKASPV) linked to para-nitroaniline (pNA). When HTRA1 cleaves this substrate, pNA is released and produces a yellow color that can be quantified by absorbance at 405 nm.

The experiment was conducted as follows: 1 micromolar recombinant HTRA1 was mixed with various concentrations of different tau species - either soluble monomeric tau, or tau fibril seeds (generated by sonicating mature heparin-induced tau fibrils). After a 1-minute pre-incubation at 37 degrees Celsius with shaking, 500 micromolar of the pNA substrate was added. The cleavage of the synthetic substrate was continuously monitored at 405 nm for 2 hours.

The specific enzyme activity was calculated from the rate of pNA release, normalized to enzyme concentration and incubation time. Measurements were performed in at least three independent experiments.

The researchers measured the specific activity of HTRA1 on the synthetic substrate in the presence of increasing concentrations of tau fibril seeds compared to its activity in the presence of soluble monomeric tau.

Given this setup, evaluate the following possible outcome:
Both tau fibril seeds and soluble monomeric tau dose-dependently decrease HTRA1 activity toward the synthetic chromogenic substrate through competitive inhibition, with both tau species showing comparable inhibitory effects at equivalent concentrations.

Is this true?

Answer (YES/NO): NO